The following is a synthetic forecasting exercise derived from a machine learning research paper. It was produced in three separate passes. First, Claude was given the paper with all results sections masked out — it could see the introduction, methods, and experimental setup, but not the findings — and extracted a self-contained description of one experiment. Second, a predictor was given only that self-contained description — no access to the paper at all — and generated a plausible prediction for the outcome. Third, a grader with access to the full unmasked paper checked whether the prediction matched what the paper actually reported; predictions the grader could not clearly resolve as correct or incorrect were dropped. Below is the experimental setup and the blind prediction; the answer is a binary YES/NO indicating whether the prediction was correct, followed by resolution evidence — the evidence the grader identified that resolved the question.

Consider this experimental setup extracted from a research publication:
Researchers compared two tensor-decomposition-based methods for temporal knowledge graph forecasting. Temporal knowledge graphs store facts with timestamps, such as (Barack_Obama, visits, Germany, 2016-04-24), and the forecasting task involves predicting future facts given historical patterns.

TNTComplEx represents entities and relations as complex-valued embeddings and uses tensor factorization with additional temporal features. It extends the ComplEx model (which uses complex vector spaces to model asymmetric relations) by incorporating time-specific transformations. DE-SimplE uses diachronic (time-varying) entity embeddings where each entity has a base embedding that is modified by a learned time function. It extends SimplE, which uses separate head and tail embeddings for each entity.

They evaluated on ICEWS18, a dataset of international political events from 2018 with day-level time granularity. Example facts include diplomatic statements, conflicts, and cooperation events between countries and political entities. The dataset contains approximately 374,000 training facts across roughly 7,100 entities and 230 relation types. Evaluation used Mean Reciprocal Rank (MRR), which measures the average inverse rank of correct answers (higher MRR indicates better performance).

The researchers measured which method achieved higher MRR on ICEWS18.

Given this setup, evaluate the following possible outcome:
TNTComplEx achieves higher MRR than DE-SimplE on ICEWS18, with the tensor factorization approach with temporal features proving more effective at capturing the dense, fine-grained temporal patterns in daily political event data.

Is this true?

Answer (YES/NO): YES